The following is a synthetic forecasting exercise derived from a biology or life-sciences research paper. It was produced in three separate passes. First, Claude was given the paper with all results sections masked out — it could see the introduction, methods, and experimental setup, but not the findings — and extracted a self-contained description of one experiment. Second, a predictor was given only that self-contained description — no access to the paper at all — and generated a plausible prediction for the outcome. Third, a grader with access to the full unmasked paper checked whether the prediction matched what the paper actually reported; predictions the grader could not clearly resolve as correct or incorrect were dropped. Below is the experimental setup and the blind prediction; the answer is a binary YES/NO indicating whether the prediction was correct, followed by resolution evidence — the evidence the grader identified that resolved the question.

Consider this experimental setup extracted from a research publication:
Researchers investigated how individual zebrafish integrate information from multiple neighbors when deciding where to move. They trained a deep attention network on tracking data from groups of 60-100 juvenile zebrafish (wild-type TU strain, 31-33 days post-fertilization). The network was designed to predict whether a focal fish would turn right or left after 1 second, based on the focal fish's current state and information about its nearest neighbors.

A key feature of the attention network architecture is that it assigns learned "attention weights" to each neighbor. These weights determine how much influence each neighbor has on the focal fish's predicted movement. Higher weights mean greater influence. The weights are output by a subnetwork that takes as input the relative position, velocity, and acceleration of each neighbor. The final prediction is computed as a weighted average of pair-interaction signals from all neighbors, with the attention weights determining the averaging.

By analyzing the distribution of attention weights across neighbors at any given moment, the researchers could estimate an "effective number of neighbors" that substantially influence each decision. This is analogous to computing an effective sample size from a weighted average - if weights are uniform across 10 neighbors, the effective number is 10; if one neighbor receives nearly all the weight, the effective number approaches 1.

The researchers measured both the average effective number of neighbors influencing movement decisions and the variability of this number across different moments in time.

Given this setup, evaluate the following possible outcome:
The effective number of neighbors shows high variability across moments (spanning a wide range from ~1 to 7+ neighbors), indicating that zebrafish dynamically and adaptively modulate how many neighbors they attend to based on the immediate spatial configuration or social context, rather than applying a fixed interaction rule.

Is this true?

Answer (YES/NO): YES